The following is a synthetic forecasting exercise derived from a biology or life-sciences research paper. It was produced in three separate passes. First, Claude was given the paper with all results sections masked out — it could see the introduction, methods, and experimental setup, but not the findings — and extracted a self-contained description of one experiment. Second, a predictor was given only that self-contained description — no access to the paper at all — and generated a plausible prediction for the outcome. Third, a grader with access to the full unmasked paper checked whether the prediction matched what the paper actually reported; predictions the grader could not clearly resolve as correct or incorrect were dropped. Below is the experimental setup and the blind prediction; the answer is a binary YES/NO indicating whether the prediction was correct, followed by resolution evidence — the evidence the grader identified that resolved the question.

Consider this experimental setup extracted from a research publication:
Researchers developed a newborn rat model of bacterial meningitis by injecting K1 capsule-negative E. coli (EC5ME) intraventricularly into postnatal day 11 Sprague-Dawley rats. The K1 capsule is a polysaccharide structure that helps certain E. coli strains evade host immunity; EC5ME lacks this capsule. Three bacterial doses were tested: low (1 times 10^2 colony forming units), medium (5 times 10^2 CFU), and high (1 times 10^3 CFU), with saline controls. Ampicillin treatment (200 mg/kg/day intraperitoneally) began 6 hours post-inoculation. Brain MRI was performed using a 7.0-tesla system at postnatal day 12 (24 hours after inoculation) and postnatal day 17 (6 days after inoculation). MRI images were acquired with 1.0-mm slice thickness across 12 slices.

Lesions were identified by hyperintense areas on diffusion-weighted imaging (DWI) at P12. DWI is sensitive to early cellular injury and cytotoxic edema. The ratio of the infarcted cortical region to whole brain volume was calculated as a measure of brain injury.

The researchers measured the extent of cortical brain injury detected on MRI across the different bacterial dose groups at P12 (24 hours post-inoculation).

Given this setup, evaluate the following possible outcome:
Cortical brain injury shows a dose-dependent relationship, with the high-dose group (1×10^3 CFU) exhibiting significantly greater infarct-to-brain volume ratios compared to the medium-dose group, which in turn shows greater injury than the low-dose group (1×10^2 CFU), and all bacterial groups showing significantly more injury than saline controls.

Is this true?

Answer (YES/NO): NO